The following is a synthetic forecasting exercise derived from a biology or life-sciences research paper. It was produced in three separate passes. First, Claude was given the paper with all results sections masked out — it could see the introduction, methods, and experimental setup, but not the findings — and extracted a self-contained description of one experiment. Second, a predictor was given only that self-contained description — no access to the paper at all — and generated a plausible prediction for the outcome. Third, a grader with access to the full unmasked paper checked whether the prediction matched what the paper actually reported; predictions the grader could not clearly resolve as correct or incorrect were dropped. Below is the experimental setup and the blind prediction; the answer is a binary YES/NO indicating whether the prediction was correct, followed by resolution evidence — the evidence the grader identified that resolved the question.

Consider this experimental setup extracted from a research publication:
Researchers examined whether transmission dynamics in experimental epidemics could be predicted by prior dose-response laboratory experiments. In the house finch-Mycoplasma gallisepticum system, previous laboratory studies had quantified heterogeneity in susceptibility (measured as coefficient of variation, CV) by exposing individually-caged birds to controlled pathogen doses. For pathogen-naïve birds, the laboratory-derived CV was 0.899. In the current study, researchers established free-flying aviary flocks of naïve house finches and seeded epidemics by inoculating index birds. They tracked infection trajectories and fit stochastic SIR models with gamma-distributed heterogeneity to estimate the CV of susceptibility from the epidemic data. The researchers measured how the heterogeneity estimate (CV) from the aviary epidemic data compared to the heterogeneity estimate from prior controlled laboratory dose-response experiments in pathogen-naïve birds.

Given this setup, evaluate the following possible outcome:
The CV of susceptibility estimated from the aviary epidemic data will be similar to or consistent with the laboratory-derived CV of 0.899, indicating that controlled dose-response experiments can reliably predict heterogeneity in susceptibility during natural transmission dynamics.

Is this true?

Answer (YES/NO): NO